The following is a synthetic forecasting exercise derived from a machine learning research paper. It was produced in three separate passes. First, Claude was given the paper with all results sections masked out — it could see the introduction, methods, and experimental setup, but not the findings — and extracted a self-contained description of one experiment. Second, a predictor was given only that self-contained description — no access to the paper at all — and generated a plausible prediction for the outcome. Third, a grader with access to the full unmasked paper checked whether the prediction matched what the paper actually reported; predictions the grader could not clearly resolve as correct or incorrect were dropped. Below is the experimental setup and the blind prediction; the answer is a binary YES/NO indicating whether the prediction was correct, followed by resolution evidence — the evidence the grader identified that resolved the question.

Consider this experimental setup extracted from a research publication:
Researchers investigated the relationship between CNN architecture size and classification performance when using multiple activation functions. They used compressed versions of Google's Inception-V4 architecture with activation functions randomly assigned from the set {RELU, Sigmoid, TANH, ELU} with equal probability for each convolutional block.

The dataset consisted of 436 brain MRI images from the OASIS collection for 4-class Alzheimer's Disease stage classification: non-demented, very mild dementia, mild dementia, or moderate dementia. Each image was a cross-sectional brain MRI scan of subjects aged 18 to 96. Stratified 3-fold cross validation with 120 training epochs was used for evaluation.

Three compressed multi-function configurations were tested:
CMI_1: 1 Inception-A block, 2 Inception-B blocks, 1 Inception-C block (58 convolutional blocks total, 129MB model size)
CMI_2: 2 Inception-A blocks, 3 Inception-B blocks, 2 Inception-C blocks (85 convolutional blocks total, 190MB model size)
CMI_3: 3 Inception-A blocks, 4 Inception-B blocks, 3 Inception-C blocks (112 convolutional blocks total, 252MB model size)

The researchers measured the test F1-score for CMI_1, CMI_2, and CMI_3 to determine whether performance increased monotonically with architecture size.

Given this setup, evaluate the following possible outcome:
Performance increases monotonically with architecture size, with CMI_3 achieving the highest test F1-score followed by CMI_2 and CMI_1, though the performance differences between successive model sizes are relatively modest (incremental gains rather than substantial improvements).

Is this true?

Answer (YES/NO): YES